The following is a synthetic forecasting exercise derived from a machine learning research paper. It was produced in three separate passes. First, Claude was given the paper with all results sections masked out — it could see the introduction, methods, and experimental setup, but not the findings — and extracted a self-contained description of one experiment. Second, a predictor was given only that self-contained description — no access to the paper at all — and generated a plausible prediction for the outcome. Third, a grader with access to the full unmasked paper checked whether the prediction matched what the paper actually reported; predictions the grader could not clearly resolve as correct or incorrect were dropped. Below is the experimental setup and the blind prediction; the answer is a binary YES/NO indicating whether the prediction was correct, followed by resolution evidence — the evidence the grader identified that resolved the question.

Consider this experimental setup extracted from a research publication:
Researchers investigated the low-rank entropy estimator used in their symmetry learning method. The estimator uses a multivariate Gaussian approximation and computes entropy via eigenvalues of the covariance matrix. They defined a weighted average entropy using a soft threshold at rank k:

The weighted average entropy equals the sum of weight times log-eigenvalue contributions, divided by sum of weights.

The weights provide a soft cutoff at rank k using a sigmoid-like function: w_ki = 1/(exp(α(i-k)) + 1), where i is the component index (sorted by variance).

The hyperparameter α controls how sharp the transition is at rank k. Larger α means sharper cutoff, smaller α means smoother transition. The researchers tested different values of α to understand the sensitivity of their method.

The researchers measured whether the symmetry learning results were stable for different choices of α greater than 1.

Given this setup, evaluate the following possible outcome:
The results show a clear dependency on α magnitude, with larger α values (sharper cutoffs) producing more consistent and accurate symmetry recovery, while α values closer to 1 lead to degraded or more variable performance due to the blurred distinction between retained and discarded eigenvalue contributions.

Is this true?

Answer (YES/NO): NO